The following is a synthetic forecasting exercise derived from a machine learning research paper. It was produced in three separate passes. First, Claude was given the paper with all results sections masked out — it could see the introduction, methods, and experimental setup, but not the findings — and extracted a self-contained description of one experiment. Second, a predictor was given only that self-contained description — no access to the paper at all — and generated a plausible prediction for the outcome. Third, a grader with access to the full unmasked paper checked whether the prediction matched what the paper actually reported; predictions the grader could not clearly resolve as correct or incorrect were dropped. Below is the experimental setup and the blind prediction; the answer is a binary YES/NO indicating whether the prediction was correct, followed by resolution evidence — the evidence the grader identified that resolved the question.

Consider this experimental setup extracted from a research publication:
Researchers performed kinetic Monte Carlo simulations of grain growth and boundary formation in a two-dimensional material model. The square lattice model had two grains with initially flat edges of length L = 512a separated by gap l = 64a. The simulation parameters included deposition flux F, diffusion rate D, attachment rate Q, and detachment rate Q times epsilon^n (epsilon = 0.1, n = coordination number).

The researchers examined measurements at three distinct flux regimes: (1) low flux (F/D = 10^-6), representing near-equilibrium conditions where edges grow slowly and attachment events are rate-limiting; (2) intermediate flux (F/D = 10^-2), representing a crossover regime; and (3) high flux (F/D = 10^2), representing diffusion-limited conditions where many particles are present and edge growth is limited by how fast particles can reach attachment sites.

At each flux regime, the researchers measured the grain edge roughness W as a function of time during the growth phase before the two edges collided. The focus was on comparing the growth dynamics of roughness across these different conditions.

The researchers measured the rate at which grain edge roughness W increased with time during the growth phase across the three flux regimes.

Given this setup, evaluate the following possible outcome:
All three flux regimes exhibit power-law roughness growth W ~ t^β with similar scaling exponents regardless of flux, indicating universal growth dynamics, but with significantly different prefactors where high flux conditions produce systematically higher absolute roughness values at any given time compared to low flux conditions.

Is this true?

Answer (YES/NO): NO